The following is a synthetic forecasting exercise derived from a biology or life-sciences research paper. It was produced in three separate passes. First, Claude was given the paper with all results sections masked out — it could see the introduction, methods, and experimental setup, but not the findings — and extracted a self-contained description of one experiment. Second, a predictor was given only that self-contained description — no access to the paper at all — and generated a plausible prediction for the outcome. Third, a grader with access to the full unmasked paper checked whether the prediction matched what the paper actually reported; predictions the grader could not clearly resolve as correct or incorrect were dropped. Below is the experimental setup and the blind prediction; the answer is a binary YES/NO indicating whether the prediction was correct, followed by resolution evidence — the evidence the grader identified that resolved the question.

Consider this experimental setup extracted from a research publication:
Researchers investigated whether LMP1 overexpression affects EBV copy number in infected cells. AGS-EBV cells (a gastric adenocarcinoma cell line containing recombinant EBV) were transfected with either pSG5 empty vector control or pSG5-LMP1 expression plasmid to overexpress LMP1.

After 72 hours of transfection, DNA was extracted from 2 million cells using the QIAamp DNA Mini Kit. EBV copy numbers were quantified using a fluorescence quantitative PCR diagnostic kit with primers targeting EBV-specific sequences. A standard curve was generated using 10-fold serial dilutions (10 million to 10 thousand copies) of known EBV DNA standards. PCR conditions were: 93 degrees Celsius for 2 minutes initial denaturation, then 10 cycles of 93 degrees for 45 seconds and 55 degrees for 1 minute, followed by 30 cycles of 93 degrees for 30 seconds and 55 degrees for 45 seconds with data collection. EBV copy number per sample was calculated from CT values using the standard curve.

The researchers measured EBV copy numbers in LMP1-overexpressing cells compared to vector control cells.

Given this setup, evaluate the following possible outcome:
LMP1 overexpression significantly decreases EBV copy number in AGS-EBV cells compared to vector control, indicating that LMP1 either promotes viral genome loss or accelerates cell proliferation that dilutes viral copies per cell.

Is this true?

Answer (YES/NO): NO